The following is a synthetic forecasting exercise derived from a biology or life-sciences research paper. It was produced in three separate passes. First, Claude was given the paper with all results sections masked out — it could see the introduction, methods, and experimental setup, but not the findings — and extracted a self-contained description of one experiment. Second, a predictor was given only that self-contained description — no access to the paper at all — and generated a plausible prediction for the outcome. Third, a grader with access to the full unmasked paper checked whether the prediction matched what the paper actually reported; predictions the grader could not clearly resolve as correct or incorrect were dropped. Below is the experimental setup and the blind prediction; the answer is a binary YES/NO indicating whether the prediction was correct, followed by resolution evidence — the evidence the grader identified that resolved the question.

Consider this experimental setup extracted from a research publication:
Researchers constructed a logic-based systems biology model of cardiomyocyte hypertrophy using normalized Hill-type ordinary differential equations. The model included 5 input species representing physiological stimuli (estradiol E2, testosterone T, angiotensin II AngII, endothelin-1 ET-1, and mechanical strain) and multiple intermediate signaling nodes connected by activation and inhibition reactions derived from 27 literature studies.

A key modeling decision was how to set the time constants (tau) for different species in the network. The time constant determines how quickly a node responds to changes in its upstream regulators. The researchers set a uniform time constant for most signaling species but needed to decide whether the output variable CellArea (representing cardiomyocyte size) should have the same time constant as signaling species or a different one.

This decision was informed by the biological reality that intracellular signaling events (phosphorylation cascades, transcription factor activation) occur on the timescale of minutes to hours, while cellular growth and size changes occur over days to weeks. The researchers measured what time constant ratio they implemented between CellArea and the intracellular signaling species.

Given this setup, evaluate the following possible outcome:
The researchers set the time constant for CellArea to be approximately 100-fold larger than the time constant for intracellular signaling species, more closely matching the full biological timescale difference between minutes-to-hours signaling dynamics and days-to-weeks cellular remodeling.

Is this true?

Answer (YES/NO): NO